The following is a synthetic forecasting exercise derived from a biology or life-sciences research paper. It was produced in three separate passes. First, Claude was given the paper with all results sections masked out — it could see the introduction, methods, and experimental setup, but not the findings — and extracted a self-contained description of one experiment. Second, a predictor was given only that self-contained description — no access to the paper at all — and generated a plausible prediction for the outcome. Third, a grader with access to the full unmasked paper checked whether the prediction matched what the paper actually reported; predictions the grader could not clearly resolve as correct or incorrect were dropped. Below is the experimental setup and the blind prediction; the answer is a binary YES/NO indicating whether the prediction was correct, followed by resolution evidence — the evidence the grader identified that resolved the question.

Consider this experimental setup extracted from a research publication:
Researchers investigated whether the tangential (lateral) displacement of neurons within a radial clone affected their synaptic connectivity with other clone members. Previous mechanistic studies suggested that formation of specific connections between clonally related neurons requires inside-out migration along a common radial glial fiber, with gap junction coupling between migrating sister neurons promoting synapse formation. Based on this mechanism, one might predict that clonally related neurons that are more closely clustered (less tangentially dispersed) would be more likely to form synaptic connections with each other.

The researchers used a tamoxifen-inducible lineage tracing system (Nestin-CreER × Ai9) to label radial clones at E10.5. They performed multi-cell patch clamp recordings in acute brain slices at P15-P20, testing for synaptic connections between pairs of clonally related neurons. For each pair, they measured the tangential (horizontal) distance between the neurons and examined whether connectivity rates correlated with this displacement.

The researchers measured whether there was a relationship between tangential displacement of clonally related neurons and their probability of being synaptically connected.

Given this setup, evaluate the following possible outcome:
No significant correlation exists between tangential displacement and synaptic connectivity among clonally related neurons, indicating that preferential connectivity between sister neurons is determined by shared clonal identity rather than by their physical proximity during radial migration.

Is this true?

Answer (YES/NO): YES